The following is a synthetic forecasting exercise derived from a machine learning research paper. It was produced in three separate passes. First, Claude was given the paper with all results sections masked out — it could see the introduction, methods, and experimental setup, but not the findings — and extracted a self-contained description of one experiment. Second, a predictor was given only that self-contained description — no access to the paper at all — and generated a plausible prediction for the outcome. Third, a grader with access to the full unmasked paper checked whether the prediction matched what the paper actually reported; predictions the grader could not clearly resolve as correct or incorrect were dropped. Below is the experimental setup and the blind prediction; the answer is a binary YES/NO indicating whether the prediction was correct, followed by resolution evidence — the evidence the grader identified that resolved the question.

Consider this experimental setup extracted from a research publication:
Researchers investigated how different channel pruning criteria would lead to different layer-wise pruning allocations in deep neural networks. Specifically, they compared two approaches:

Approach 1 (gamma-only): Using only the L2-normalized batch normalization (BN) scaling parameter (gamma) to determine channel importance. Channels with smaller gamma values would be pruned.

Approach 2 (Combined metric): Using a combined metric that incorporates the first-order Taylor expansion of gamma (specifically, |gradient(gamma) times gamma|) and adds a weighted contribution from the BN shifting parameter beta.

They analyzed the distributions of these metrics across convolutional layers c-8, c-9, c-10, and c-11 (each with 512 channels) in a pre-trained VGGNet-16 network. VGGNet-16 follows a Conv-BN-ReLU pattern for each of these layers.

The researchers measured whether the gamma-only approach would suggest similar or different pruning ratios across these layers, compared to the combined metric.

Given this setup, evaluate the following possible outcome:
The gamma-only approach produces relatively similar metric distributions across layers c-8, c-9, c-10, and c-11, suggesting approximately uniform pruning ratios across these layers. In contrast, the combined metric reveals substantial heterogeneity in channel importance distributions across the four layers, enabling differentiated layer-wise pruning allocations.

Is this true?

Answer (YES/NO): YES